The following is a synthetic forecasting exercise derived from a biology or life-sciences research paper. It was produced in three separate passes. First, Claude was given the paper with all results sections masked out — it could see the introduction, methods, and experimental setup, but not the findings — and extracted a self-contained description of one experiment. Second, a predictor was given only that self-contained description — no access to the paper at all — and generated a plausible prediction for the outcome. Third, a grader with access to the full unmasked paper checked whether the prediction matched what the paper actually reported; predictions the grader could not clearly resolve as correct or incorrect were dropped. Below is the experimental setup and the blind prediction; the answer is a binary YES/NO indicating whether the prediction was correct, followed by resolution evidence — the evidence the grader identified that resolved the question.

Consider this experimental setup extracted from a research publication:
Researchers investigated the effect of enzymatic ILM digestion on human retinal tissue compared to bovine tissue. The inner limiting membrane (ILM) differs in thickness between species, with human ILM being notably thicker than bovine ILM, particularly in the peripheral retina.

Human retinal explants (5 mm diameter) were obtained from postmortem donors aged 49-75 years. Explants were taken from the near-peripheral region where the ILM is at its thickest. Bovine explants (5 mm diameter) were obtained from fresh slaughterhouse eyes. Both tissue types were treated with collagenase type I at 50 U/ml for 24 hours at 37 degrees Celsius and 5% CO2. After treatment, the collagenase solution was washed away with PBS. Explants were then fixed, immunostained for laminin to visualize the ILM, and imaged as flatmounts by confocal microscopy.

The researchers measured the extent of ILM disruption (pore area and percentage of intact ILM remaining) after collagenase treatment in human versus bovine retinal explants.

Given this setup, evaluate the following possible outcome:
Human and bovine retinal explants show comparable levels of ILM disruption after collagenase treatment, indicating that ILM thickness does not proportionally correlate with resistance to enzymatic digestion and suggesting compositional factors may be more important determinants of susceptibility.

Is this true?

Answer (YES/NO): NO